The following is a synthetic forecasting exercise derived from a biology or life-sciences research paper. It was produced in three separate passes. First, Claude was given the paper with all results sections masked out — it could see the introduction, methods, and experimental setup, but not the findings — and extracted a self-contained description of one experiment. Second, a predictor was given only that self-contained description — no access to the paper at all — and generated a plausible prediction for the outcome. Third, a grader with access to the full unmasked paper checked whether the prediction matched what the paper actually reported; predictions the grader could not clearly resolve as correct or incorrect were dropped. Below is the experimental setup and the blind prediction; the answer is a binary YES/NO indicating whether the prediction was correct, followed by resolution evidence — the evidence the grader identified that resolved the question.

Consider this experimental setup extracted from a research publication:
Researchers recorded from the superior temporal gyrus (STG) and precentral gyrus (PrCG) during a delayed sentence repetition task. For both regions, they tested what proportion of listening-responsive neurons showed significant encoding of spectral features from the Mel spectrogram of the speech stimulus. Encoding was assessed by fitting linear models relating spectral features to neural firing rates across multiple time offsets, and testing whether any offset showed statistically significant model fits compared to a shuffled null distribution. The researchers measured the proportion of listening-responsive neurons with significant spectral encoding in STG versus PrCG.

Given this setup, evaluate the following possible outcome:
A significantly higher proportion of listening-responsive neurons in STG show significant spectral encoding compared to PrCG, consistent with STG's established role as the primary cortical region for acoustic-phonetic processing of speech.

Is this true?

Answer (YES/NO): YES